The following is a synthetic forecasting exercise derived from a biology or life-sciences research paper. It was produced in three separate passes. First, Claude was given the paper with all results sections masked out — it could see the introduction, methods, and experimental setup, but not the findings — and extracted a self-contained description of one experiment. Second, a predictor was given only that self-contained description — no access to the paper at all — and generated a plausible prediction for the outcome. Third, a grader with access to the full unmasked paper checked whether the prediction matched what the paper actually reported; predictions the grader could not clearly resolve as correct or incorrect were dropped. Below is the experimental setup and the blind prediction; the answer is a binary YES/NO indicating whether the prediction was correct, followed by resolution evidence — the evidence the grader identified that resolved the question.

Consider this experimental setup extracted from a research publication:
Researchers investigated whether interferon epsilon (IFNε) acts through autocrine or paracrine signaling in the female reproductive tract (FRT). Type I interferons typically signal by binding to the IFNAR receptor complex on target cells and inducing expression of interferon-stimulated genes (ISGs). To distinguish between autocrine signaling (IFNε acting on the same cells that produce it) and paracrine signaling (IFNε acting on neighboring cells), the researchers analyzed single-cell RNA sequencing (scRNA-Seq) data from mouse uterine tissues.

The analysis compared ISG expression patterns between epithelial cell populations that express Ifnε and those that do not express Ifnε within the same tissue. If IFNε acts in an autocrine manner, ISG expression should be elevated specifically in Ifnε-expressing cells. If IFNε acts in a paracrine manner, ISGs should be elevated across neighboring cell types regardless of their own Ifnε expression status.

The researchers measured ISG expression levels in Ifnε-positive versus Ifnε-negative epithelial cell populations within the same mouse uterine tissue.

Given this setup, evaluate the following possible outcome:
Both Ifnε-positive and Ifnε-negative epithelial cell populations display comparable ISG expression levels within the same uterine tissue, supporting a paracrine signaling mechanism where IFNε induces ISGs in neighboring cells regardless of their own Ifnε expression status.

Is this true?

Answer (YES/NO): NO